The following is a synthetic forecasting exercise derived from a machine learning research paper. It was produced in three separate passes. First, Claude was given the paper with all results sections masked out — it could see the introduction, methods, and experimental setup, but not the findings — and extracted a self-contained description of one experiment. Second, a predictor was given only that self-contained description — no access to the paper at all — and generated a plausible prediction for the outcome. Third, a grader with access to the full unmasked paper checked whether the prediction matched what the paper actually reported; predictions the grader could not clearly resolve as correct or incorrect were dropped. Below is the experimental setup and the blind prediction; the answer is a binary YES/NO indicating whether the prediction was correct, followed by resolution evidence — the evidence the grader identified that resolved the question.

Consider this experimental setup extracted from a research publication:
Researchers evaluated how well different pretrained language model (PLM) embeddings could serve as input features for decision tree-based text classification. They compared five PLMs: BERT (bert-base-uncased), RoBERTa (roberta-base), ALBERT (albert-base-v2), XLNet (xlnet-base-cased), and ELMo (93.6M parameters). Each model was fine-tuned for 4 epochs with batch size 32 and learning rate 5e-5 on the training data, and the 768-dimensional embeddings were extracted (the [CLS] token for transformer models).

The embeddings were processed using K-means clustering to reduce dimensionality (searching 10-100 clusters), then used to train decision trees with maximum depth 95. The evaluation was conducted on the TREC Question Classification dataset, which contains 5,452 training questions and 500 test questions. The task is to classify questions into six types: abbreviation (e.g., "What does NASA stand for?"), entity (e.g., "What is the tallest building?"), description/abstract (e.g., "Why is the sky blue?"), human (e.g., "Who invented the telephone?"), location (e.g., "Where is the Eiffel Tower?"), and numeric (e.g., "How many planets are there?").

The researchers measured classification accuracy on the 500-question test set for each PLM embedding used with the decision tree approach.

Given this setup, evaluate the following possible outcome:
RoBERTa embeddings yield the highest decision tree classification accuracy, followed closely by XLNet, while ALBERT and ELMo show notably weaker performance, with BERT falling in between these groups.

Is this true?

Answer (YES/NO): NO